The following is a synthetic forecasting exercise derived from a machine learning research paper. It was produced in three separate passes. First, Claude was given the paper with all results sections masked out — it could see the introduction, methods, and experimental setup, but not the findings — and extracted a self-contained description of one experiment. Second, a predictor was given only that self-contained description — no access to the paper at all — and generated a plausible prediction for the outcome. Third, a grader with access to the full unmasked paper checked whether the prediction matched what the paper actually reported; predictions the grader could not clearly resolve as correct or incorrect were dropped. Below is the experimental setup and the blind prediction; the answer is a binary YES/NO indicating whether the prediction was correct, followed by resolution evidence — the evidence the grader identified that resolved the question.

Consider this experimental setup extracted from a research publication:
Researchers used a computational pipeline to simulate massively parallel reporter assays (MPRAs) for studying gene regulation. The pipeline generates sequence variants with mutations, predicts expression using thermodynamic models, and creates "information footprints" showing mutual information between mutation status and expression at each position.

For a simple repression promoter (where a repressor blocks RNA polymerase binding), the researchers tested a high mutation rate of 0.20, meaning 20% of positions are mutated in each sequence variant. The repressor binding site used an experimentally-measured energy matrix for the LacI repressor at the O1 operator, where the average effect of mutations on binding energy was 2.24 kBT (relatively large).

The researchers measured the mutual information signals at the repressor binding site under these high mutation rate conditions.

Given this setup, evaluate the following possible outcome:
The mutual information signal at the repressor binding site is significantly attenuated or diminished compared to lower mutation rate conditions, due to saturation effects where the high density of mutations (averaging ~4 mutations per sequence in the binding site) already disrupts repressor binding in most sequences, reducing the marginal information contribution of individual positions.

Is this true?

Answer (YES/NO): YES